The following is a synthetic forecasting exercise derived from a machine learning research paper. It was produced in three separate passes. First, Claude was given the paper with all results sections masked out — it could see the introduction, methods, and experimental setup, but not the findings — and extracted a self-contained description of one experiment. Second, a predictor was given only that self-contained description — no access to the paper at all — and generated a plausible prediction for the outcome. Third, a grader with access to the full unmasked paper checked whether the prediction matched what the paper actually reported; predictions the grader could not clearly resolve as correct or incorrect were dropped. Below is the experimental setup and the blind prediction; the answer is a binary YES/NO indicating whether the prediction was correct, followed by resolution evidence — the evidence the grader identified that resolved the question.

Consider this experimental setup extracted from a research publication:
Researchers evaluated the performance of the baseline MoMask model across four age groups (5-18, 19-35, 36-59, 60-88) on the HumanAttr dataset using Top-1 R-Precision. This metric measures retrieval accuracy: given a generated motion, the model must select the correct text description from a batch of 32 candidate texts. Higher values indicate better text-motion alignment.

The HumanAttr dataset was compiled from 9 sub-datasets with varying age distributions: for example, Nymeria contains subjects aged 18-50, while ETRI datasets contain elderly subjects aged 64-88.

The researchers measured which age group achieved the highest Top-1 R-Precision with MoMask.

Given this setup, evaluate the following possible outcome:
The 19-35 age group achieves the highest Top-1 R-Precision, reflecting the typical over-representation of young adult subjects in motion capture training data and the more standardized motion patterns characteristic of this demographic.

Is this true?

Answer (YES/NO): YES